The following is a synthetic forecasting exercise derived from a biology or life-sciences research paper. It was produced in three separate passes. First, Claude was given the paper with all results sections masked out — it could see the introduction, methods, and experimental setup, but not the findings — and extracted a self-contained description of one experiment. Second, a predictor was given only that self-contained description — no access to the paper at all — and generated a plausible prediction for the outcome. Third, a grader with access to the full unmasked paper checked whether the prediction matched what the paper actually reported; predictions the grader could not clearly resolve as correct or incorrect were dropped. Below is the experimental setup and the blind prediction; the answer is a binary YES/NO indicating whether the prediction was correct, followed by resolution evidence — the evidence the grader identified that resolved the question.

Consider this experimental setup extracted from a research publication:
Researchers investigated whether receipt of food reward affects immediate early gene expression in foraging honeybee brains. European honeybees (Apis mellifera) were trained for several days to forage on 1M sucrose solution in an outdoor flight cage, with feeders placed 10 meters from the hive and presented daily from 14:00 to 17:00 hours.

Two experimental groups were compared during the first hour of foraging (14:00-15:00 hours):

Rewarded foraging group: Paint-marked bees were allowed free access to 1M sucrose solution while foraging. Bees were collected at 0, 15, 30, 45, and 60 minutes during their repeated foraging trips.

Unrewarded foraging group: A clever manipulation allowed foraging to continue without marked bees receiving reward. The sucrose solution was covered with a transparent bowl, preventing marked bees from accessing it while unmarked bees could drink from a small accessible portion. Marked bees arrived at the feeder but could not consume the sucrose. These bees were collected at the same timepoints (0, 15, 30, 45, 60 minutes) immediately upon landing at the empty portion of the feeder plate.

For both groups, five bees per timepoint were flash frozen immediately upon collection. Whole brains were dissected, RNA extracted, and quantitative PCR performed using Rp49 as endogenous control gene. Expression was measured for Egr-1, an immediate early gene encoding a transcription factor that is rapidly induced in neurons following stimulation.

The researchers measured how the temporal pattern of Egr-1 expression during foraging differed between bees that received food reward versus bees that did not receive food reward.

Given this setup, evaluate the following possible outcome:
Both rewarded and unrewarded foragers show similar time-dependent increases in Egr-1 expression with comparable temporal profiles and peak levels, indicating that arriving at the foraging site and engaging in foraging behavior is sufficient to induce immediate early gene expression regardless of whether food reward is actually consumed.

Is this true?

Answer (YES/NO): NO